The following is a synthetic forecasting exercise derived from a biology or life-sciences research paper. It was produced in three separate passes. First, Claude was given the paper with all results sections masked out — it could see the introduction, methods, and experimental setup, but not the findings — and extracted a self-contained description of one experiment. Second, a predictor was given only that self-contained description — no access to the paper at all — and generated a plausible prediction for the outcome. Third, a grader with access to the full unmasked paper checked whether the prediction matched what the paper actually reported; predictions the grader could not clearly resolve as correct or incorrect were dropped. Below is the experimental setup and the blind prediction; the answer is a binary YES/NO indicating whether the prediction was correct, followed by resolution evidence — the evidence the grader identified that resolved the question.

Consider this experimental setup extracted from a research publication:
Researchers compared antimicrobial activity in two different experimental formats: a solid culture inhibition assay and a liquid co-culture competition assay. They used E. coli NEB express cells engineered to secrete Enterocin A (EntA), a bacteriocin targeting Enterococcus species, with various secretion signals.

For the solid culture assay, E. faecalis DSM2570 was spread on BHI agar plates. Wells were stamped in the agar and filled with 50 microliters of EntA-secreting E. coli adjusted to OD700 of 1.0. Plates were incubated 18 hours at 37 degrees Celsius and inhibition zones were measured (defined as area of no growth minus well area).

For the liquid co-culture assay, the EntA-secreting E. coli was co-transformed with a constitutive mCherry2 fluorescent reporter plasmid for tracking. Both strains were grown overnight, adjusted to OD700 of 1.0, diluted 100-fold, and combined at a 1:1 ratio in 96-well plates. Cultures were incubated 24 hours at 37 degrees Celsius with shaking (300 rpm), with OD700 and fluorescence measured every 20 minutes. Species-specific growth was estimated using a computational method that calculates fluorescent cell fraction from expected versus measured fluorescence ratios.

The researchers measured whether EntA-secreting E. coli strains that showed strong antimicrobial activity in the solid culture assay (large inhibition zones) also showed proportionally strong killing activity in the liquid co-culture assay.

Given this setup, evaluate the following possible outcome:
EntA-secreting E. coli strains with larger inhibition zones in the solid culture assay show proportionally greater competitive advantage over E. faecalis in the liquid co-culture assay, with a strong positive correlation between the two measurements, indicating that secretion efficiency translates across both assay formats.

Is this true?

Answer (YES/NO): NO